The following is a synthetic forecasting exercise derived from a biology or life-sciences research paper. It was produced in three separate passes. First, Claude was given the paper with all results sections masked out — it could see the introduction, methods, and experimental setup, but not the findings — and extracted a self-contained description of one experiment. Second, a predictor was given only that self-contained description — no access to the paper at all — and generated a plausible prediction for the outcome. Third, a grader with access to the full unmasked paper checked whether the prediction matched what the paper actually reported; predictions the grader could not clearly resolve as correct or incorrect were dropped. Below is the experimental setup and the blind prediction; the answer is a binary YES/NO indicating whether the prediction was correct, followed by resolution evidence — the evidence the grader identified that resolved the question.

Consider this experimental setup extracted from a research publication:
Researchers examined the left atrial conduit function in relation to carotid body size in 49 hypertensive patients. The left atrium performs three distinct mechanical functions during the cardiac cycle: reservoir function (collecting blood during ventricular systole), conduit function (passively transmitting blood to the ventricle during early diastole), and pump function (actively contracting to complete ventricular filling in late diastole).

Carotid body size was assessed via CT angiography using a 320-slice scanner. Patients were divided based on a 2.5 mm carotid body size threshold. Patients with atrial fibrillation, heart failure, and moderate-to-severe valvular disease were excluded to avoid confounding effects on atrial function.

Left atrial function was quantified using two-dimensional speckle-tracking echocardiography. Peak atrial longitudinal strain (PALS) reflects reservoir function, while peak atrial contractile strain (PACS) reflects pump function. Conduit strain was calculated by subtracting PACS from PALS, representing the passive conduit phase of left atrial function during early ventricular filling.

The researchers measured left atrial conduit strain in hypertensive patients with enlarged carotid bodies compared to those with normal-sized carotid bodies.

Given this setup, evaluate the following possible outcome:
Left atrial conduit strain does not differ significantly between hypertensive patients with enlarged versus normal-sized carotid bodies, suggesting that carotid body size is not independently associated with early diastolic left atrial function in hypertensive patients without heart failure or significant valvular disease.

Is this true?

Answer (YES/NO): NO